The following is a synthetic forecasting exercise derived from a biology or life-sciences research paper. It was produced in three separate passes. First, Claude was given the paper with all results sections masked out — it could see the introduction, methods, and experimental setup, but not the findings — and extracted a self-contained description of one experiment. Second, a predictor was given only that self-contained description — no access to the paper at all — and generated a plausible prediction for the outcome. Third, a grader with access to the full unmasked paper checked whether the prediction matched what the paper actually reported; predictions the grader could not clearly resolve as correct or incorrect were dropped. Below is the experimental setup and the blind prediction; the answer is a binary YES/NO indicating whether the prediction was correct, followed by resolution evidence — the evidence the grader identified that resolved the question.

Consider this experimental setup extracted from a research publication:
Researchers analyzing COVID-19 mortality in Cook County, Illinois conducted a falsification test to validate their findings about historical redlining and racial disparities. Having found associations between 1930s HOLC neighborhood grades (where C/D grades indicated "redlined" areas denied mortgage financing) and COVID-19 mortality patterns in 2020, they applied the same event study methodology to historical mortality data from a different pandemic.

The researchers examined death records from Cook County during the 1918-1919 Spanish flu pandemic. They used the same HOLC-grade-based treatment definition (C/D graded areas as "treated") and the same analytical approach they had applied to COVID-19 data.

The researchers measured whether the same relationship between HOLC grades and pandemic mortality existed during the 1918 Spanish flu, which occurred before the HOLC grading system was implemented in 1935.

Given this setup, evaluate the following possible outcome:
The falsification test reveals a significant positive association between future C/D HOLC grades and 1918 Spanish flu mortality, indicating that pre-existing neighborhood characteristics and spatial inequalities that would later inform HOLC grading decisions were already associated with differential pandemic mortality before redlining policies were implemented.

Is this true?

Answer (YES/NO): NO